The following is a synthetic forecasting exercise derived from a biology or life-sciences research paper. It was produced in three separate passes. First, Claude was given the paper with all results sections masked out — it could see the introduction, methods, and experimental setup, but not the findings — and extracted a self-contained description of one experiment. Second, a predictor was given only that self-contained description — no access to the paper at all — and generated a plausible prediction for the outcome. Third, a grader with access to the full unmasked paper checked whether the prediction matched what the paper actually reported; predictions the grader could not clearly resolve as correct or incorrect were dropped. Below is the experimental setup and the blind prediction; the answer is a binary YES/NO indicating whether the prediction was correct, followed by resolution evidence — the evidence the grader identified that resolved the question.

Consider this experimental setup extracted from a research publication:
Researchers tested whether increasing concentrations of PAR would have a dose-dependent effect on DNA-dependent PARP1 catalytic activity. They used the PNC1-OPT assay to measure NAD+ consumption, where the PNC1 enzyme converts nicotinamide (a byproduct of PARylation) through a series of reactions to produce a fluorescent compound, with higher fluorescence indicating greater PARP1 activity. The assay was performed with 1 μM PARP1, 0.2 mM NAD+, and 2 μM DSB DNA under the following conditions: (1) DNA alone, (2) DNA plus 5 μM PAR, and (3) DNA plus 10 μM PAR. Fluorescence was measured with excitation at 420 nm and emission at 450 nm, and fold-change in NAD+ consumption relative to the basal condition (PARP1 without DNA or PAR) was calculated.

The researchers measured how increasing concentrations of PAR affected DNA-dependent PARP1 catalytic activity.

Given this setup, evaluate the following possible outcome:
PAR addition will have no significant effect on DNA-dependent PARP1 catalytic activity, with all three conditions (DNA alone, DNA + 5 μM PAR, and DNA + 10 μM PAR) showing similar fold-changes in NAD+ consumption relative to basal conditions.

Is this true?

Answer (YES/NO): NO